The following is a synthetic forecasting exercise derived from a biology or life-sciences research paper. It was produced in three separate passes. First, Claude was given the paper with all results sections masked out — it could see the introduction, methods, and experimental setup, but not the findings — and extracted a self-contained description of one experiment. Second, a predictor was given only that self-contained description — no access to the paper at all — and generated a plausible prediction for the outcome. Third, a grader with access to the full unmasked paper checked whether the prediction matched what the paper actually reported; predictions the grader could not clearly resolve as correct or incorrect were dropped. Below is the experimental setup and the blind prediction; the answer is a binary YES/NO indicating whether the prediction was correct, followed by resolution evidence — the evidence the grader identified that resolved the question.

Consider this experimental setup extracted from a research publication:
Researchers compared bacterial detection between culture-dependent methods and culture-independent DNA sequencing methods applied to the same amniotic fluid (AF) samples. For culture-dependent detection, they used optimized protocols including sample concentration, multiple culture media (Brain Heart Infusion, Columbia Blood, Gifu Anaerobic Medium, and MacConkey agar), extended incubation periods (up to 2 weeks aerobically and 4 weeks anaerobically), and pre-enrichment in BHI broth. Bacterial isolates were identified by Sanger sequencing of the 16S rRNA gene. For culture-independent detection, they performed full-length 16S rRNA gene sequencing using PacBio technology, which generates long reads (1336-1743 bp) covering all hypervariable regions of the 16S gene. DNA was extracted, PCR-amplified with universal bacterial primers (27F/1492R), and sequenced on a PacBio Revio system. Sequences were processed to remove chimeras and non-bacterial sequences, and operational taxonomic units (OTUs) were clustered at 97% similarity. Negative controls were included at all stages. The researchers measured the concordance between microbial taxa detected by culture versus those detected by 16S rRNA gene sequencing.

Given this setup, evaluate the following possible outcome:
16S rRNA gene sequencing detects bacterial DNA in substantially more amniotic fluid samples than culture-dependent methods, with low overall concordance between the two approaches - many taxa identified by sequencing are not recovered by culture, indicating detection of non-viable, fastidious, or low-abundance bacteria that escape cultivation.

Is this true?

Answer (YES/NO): YES